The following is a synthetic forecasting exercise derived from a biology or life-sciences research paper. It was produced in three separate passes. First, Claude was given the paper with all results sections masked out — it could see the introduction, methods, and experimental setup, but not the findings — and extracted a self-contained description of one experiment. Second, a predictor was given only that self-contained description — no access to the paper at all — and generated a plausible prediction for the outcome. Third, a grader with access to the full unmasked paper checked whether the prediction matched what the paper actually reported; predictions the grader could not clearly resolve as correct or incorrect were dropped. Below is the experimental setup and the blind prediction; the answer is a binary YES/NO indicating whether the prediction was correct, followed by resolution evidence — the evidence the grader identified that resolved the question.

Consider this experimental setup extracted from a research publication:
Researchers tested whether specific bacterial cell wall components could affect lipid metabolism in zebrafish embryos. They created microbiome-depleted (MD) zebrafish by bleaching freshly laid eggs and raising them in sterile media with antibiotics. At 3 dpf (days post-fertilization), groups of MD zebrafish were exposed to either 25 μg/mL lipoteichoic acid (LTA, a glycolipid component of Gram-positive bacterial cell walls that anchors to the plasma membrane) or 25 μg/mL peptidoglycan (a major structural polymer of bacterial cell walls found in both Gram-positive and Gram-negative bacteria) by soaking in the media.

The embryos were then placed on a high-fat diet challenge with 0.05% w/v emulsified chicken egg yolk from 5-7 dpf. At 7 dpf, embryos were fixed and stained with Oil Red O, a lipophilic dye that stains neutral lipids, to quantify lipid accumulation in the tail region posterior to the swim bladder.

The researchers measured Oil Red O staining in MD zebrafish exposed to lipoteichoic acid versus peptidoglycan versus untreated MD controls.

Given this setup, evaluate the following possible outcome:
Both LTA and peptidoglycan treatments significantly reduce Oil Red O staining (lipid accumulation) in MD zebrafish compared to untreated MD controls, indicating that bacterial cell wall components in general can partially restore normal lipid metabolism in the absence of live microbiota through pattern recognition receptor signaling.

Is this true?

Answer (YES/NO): NO